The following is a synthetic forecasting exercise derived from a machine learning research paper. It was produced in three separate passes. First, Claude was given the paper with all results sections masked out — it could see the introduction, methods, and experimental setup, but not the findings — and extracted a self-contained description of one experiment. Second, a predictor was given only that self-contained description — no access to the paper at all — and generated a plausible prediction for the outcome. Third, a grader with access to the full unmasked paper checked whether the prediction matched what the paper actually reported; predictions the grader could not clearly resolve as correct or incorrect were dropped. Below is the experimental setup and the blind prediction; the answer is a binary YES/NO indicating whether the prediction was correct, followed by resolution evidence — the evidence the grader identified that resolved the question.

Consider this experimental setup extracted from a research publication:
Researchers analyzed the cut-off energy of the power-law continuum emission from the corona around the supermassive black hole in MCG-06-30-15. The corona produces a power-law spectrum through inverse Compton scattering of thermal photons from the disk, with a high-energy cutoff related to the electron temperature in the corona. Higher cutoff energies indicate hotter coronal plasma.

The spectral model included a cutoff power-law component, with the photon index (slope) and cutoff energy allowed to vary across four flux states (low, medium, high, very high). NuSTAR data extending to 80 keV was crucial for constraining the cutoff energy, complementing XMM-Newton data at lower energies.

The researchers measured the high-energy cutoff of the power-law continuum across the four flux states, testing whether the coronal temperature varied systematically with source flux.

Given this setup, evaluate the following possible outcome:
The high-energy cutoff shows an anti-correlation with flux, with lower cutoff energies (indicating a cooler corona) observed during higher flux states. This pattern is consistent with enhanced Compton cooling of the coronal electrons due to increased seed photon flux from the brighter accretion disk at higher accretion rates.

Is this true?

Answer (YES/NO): NO